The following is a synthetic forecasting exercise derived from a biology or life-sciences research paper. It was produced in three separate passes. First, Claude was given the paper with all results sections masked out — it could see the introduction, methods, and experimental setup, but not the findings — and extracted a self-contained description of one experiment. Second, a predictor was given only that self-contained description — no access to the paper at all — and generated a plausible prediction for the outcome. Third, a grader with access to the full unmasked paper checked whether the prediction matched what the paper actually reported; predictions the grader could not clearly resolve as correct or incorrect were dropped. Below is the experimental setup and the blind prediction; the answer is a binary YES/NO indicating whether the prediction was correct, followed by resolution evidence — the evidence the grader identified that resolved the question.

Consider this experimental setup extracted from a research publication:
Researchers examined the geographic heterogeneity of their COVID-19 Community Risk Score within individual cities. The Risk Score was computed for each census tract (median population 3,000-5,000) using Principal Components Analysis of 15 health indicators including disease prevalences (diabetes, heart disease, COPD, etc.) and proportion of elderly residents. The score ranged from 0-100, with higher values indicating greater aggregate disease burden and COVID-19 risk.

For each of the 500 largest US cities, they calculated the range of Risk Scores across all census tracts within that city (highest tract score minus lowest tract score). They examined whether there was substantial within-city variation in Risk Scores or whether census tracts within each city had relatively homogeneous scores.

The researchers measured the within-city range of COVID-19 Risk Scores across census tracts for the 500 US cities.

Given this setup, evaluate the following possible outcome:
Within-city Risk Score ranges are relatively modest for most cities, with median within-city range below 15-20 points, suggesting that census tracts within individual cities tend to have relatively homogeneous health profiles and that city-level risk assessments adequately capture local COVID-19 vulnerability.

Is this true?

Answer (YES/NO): NO